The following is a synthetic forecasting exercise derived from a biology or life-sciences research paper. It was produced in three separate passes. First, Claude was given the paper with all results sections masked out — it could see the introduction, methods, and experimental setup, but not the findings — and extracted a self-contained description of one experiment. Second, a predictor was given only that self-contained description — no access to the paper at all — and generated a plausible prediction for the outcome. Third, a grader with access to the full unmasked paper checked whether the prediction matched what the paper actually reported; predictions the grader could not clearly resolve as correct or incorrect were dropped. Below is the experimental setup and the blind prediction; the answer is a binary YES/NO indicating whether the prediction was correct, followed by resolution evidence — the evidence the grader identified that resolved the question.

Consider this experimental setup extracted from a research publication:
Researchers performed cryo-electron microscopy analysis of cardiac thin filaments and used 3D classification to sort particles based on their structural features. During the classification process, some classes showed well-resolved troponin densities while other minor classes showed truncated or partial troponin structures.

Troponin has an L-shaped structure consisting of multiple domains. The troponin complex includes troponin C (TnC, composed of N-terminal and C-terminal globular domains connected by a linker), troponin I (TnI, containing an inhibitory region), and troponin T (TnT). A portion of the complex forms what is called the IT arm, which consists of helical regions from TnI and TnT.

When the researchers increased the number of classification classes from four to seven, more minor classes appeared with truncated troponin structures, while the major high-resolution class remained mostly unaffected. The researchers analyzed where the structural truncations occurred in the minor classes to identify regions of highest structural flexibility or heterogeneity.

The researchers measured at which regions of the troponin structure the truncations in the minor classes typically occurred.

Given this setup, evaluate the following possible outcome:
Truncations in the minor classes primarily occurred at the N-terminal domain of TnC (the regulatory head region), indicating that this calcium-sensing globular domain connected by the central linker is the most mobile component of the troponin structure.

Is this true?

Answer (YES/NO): NO